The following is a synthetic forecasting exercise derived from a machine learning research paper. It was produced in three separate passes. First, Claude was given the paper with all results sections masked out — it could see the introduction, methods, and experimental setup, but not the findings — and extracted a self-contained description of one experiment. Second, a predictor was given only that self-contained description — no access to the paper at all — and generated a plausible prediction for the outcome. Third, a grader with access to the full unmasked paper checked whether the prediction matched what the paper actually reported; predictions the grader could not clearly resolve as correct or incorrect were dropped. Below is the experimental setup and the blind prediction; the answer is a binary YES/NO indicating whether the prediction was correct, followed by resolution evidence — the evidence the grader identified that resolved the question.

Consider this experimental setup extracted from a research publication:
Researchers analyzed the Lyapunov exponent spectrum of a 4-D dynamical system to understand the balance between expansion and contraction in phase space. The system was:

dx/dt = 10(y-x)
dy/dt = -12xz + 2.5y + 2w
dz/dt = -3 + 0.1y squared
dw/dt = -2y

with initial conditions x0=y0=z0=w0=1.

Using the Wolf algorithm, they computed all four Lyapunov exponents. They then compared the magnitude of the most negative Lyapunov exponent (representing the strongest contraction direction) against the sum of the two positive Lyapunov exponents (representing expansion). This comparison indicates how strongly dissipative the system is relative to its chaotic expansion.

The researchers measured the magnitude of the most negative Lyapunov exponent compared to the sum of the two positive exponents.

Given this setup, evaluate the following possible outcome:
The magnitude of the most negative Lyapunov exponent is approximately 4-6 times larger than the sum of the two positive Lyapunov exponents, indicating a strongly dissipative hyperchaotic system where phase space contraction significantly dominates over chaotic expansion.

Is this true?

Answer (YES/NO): NO